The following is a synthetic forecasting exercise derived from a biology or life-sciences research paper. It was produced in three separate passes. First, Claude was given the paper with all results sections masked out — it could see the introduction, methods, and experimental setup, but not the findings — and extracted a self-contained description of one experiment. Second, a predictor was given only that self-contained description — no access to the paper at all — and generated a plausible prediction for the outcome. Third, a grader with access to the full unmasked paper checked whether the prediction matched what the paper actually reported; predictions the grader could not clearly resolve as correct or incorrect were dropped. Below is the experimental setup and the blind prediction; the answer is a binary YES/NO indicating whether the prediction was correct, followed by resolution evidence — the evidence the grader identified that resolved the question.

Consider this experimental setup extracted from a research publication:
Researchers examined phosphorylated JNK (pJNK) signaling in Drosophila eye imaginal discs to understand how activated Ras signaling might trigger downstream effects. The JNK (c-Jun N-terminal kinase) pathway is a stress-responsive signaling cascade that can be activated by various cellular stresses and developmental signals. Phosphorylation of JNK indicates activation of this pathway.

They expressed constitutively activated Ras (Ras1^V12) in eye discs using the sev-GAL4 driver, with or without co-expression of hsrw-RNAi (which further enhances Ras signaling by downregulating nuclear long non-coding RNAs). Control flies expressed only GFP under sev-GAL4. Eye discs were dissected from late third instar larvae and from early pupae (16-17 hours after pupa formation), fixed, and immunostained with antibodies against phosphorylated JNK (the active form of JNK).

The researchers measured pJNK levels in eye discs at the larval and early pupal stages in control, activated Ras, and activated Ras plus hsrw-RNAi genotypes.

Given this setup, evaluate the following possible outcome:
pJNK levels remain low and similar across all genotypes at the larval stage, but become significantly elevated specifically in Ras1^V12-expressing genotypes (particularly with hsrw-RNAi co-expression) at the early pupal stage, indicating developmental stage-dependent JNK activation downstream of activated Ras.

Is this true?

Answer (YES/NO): NO